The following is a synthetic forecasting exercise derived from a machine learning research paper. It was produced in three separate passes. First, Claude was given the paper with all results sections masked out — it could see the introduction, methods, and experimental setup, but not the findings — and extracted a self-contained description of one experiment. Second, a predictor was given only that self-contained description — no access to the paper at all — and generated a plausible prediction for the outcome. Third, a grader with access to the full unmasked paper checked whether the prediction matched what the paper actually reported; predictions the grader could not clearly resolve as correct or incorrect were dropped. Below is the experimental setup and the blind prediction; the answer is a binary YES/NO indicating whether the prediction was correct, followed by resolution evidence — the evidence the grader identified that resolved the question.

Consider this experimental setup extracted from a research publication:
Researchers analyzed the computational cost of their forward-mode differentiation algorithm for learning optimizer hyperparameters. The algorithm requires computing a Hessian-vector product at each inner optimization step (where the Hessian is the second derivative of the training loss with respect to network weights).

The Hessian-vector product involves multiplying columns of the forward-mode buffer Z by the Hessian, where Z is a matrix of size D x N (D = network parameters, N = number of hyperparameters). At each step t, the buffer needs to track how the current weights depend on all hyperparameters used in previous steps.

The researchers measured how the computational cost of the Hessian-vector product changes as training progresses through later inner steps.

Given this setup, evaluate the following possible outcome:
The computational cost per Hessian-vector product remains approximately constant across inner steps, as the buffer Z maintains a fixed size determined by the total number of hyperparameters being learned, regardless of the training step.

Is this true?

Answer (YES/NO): NO